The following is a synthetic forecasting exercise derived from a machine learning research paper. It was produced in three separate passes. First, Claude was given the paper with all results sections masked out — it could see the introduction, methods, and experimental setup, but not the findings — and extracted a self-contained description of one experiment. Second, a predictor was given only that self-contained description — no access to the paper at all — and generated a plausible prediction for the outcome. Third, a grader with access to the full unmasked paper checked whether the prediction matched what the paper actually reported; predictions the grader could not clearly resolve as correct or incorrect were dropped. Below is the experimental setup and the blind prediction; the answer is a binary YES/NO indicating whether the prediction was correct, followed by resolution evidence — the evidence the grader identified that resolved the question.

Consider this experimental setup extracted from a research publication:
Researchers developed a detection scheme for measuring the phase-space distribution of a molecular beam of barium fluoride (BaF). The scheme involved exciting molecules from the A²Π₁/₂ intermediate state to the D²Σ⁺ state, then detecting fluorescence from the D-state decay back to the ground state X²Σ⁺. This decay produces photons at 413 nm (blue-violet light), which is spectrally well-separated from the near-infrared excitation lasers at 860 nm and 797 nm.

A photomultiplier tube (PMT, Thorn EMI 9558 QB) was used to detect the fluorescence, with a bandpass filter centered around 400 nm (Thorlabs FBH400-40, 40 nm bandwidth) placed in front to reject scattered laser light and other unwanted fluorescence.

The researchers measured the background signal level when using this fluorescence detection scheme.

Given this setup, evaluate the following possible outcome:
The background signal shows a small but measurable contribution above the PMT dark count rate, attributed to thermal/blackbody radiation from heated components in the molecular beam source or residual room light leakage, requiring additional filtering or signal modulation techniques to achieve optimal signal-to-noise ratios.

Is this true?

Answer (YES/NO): NO